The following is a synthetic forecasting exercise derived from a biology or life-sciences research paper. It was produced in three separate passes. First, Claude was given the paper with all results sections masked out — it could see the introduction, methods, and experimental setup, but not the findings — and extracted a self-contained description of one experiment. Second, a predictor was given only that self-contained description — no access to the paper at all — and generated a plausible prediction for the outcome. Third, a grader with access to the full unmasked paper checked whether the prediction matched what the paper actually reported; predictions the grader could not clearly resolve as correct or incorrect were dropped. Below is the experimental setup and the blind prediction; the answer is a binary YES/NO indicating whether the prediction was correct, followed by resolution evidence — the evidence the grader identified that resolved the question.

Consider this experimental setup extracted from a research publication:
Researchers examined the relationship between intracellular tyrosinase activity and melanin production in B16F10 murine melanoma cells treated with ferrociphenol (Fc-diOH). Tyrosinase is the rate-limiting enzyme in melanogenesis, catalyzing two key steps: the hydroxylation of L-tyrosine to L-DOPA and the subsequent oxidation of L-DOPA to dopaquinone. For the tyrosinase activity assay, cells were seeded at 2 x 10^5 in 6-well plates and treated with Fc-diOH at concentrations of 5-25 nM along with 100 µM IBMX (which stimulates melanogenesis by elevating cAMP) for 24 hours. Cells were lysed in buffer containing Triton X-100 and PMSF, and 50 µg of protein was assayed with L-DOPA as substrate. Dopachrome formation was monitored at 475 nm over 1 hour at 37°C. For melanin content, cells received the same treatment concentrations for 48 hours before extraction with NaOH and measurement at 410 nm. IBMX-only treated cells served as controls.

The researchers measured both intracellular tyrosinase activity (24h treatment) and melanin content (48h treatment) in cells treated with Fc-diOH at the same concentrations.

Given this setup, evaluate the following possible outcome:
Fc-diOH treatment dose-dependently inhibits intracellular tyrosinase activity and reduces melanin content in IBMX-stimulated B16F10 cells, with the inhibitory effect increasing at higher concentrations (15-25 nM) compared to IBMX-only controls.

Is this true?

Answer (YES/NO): YES